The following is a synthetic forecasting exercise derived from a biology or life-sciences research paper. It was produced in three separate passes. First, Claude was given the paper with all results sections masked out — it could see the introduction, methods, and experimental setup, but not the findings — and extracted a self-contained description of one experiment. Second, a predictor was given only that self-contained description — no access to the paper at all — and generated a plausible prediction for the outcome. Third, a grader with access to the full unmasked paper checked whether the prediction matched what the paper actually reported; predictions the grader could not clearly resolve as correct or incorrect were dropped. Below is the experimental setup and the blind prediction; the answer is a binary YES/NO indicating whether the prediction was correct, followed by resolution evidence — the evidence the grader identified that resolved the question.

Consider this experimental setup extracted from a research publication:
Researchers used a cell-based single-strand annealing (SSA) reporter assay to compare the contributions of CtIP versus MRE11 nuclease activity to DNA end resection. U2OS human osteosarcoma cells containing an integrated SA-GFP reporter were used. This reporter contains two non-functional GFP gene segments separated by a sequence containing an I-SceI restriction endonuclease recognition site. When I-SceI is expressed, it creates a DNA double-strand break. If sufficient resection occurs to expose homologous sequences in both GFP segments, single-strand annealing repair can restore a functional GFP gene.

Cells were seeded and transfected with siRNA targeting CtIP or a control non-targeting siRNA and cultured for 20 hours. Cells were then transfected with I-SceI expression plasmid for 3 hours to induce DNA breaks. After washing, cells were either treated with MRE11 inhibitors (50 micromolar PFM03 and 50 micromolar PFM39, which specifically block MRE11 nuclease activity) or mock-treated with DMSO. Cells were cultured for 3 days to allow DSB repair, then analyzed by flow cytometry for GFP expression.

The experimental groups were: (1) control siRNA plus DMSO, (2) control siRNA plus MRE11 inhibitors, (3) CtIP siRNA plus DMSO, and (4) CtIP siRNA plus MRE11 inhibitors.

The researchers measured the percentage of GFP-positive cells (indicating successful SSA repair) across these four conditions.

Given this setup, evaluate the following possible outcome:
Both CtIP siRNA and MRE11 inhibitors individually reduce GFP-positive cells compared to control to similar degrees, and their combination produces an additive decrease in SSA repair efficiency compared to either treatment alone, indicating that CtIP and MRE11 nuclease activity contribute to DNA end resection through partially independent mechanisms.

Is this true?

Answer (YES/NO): NO